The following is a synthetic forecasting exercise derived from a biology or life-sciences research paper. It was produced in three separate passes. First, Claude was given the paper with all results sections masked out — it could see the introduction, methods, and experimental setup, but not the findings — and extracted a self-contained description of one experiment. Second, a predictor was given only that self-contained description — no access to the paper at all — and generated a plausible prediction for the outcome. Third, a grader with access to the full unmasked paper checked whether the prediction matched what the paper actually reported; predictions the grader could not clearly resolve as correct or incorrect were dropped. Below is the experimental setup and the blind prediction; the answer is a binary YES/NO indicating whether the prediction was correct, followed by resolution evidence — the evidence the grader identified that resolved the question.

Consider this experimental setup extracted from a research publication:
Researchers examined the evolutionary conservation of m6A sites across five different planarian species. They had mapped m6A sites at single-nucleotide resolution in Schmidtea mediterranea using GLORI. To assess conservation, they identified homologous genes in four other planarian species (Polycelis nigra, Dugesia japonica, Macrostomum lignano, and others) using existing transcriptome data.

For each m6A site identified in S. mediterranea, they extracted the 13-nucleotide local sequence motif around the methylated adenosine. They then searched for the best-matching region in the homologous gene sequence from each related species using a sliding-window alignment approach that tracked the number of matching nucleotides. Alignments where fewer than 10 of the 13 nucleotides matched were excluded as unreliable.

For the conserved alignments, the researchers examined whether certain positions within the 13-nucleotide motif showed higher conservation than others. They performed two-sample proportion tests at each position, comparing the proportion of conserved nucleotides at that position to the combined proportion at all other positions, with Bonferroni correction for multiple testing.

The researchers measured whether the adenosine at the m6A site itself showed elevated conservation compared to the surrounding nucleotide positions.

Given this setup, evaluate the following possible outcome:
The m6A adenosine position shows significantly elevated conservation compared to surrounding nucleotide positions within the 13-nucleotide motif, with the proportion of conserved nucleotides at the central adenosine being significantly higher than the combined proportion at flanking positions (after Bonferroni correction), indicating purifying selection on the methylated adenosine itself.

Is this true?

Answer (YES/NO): NO